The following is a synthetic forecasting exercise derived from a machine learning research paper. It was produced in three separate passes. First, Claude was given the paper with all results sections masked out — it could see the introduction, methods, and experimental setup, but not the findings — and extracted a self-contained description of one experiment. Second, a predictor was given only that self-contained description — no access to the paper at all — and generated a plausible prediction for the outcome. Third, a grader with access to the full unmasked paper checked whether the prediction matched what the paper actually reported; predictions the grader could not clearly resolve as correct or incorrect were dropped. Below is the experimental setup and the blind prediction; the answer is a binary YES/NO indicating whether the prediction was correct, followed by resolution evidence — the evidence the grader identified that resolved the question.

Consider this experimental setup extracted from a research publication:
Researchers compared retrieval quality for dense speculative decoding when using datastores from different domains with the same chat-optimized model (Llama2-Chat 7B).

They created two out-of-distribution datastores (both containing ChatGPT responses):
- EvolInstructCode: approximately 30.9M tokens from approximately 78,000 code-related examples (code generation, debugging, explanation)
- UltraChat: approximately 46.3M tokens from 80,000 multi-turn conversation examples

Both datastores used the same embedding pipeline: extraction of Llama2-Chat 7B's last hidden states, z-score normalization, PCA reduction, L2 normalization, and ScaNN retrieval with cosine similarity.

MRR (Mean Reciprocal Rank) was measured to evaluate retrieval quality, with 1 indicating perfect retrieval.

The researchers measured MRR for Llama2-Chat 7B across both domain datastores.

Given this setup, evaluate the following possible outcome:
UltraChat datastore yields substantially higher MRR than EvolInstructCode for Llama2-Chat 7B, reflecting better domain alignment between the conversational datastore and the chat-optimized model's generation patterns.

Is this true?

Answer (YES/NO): NO